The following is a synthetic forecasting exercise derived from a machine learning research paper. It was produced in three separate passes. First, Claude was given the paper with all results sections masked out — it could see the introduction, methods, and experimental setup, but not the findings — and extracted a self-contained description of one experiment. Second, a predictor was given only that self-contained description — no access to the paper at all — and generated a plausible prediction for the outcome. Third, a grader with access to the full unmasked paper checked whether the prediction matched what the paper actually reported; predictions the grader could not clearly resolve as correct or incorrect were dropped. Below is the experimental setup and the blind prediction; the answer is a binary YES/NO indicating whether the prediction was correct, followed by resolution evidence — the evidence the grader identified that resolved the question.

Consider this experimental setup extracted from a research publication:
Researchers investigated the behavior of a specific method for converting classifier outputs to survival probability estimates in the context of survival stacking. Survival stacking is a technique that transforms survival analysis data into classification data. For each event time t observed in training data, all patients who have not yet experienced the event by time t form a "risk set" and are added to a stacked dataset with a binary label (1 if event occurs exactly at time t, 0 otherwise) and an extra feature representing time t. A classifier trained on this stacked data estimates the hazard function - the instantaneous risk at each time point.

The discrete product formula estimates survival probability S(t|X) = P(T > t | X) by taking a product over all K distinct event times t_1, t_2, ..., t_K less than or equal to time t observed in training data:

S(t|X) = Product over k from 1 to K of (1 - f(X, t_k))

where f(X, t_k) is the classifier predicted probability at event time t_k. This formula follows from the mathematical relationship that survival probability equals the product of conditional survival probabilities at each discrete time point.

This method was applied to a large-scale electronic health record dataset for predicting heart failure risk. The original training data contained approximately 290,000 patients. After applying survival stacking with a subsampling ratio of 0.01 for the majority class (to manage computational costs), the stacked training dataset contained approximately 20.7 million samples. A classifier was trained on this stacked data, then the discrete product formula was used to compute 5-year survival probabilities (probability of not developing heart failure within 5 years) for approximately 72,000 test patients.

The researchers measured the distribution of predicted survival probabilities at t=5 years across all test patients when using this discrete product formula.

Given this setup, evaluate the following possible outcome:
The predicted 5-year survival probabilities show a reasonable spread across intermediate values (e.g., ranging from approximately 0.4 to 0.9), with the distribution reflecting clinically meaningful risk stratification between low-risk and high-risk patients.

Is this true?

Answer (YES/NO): NO